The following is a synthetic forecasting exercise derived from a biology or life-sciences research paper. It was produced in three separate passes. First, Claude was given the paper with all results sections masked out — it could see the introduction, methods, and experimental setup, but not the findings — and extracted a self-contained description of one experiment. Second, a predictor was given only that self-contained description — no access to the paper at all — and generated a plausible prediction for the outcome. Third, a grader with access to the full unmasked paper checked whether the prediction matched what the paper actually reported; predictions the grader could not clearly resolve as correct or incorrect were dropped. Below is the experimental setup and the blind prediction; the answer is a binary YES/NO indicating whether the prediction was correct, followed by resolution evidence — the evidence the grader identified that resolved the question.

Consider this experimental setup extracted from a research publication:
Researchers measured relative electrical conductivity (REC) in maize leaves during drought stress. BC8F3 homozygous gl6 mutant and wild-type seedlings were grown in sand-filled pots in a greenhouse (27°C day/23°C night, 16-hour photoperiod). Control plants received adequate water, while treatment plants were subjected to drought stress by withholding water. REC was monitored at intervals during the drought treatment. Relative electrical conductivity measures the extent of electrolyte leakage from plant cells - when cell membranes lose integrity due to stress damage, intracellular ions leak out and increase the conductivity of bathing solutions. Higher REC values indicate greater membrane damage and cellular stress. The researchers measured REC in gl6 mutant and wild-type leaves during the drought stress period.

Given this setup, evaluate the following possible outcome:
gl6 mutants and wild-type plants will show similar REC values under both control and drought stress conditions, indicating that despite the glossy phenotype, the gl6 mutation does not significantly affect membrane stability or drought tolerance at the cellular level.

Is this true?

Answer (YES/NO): NO